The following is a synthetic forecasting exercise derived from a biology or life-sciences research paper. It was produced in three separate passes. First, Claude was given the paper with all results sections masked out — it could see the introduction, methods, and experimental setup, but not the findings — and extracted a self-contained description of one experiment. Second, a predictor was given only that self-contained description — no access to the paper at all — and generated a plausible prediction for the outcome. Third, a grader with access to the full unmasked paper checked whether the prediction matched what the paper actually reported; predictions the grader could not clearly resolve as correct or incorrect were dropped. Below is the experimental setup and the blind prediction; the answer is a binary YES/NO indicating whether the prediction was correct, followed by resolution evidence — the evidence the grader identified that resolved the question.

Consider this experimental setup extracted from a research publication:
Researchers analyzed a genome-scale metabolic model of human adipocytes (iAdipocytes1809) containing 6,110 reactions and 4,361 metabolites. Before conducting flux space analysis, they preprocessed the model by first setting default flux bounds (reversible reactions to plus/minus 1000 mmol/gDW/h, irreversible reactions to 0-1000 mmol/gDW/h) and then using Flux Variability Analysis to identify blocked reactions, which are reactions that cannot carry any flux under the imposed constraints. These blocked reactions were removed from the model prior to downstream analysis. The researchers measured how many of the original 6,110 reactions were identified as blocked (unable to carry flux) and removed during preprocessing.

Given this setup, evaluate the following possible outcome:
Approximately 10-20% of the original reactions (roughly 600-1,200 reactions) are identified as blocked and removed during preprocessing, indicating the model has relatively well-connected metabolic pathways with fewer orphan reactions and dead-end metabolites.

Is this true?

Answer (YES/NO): NO